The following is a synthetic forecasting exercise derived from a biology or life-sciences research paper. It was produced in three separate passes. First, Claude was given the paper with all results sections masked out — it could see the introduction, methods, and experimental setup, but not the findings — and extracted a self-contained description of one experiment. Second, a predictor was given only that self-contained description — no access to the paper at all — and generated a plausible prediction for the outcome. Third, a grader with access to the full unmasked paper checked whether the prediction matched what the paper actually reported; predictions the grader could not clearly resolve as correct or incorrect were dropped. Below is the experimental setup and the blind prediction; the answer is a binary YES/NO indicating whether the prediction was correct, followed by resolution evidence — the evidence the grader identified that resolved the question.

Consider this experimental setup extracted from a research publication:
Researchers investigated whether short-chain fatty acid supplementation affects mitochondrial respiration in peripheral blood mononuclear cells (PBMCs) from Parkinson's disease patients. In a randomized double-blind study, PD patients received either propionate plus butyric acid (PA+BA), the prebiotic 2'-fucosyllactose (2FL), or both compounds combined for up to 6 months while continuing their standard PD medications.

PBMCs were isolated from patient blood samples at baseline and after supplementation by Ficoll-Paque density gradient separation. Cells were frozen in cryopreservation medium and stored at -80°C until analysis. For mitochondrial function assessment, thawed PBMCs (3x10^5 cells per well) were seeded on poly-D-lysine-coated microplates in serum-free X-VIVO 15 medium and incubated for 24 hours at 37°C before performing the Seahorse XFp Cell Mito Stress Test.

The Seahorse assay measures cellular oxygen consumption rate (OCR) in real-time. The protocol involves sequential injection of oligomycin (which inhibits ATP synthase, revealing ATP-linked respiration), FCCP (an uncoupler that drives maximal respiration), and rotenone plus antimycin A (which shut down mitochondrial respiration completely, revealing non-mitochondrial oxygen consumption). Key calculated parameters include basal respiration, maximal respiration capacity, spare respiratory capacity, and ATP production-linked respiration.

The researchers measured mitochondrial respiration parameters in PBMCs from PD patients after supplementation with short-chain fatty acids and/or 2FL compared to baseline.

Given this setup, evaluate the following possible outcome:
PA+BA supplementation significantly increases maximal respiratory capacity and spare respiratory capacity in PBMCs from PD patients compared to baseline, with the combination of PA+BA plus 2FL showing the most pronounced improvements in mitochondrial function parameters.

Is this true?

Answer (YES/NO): NO